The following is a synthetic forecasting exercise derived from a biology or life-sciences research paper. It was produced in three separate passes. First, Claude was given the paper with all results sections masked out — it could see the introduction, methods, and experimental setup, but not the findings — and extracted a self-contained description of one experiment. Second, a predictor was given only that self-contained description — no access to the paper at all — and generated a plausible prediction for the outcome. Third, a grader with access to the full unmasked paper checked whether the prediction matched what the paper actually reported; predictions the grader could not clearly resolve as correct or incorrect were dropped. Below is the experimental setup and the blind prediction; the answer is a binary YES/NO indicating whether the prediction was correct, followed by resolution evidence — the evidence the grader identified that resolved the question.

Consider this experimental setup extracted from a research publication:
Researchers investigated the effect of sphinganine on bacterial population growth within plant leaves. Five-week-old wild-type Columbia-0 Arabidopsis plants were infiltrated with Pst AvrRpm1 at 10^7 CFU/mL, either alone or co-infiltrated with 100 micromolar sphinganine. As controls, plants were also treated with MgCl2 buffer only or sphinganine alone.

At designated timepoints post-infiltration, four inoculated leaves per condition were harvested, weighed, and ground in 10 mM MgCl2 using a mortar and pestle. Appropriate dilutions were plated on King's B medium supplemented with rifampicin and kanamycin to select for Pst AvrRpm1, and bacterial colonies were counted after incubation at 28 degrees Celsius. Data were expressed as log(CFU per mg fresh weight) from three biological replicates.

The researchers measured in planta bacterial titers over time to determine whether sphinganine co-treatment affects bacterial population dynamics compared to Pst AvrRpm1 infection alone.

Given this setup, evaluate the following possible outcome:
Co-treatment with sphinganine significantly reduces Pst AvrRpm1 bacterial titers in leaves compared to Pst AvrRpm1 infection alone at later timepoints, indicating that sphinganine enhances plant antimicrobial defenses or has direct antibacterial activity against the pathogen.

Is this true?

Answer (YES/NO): NO